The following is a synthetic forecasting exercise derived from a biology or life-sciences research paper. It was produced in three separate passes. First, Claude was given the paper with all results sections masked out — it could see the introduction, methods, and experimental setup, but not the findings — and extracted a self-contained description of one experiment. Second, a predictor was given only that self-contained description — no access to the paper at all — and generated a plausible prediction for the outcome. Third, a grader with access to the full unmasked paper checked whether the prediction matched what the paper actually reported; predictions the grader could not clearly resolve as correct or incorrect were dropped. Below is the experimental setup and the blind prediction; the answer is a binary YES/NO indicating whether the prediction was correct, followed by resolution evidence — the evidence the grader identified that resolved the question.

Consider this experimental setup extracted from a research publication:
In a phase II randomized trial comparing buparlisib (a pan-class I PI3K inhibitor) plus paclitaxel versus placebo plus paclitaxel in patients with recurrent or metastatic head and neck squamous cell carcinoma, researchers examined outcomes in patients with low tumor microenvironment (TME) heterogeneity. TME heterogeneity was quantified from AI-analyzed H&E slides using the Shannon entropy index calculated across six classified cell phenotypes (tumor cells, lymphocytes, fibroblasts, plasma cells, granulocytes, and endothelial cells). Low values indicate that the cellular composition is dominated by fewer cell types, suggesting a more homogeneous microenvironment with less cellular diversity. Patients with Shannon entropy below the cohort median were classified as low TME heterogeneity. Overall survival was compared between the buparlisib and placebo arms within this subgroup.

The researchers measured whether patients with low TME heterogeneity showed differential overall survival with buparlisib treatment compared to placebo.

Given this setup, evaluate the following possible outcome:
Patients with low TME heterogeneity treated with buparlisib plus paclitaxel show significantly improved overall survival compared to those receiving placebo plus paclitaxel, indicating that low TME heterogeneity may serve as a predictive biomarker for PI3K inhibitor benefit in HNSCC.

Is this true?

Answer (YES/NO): NO